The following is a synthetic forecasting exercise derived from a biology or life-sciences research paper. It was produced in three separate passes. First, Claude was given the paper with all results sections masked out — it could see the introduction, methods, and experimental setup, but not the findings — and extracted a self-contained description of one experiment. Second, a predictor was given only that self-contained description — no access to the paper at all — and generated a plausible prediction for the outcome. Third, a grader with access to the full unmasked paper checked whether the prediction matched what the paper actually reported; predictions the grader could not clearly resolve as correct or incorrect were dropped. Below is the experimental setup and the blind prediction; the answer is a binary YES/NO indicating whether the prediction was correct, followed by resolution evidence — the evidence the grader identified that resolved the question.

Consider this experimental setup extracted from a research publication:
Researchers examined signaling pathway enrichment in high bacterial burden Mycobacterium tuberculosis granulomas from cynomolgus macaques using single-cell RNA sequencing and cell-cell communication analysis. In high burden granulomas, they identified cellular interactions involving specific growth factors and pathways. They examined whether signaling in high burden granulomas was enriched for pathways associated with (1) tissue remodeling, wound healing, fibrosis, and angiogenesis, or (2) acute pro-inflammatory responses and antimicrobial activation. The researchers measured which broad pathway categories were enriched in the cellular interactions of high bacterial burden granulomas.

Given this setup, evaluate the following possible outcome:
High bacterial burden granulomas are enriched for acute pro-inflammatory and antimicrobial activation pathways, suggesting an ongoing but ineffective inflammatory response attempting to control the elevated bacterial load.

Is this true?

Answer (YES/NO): NO